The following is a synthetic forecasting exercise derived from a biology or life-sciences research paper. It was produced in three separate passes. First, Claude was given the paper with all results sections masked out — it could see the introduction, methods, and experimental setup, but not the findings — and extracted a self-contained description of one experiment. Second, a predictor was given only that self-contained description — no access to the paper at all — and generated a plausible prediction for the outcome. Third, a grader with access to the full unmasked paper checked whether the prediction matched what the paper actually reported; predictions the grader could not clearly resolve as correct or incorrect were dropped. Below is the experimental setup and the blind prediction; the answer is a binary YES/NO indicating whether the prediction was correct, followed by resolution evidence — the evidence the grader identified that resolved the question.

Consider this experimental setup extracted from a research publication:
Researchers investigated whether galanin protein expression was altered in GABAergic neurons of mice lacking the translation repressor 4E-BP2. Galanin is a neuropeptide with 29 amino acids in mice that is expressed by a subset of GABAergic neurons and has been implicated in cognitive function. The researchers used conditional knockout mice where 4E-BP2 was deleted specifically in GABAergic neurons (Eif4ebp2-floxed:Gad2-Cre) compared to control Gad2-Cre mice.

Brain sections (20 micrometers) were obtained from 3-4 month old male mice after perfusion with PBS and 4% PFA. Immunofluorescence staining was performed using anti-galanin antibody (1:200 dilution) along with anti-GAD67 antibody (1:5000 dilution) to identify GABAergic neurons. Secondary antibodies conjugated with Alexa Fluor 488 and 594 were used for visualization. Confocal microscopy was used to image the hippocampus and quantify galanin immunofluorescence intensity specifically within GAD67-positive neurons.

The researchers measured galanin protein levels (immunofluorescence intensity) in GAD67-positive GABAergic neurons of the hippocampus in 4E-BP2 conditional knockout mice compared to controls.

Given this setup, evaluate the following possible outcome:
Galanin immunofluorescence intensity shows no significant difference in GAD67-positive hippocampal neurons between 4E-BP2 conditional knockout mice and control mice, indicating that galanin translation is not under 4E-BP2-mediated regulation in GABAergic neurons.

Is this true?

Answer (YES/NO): NO